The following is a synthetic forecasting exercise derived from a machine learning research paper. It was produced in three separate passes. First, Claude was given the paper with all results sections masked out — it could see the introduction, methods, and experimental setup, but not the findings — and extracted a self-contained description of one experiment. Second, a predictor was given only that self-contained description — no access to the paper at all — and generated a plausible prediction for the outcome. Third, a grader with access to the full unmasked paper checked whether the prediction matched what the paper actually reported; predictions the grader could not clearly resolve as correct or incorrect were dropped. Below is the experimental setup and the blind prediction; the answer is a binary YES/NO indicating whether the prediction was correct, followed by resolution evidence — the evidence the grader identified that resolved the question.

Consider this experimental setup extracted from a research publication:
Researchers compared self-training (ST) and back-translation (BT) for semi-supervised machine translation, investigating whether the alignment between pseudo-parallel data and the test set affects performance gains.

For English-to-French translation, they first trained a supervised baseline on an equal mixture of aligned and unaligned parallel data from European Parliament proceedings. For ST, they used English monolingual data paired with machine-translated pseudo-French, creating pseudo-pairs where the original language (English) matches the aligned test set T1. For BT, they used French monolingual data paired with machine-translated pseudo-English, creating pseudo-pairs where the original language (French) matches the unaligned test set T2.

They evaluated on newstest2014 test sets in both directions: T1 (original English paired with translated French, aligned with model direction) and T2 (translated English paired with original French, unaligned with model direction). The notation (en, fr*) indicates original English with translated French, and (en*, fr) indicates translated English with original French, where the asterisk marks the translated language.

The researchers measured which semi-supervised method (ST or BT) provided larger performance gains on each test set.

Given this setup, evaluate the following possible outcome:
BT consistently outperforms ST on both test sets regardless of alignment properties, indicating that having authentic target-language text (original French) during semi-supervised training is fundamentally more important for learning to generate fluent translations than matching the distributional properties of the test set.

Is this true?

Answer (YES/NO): NO